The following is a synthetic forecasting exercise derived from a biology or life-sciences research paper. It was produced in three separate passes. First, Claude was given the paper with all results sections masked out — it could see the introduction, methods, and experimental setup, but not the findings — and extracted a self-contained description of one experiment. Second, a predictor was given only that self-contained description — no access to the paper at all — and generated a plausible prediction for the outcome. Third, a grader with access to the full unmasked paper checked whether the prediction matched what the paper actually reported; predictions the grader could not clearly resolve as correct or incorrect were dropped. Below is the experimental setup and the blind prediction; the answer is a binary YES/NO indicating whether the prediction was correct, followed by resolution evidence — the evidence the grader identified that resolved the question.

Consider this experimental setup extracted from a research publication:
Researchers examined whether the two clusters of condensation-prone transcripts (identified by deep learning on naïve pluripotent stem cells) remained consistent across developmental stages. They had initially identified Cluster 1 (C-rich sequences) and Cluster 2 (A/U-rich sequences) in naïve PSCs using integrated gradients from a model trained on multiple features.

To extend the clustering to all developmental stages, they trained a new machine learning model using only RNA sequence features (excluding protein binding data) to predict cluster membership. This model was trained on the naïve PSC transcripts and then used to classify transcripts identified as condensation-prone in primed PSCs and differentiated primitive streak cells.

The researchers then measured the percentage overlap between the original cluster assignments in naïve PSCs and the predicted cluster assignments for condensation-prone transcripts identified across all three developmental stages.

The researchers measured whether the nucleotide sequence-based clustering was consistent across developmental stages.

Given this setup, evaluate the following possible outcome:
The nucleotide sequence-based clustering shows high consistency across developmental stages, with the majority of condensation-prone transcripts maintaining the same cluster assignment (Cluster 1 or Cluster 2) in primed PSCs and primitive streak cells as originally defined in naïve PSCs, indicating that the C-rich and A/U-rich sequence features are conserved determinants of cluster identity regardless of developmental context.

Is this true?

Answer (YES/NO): YES